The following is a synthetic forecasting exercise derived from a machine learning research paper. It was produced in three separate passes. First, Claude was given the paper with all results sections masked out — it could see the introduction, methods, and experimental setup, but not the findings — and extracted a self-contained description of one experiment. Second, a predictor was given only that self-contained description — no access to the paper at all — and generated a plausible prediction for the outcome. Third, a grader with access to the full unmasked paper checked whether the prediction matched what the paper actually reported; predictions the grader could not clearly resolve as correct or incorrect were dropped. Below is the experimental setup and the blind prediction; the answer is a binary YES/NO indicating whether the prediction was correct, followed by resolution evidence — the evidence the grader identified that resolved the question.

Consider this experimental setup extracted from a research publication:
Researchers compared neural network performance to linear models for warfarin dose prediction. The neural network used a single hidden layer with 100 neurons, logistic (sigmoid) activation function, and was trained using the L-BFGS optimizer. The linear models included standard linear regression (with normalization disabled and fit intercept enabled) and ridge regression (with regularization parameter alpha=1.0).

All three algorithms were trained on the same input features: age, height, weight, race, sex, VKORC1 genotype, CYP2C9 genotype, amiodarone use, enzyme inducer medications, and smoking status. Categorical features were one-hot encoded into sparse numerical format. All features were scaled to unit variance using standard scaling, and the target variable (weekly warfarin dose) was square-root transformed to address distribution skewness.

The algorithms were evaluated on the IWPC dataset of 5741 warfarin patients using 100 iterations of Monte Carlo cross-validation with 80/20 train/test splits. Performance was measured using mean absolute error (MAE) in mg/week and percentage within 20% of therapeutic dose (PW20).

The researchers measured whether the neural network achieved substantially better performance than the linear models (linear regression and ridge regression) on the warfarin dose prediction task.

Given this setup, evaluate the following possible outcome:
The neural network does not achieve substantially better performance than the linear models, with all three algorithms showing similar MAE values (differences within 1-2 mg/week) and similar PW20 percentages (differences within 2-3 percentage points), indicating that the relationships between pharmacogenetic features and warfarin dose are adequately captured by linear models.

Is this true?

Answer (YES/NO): YES